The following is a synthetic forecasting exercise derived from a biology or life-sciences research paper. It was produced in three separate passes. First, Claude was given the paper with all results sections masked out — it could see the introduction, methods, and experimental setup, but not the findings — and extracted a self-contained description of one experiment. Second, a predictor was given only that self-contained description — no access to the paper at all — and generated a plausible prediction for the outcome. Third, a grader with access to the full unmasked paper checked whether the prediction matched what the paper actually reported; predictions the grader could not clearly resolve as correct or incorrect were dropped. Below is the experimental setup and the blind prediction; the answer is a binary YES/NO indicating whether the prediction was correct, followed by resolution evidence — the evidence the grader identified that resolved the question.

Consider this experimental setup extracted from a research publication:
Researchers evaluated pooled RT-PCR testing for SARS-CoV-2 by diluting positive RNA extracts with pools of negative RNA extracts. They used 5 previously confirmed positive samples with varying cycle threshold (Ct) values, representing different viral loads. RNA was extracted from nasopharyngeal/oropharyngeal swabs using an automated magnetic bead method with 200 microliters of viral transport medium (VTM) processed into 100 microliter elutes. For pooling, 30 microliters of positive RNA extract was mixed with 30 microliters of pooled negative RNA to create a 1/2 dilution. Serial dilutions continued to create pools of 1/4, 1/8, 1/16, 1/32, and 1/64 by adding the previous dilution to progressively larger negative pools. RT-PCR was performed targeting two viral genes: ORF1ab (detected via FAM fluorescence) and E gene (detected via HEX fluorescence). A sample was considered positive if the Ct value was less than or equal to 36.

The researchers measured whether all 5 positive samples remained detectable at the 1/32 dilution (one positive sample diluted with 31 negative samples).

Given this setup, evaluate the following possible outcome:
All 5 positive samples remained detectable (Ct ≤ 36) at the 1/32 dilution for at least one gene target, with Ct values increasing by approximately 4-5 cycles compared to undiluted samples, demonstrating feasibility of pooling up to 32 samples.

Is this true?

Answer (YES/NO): NO